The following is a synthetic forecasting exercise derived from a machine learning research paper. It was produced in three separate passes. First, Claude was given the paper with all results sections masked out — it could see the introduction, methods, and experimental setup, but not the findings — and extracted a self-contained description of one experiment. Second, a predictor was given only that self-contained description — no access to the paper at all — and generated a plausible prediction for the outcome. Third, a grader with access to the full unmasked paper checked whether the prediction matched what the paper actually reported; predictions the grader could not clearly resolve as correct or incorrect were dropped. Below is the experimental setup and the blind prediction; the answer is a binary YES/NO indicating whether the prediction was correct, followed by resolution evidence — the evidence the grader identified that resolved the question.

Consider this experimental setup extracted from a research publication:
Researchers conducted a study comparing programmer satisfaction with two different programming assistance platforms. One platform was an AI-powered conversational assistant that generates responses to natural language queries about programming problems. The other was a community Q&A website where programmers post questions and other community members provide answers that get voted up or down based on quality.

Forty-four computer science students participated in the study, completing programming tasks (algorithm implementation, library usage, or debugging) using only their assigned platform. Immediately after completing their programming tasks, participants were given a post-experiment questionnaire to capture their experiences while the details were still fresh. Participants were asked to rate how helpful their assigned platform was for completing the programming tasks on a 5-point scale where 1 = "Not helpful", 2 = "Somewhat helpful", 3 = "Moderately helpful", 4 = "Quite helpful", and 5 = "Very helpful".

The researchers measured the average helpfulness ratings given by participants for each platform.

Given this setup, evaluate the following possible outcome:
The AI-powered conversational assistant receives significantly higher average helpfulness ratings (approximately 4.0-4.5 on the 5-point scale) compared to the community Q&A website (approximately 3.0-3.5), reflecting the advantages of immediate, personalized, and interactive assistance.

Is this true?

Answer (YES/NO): NO